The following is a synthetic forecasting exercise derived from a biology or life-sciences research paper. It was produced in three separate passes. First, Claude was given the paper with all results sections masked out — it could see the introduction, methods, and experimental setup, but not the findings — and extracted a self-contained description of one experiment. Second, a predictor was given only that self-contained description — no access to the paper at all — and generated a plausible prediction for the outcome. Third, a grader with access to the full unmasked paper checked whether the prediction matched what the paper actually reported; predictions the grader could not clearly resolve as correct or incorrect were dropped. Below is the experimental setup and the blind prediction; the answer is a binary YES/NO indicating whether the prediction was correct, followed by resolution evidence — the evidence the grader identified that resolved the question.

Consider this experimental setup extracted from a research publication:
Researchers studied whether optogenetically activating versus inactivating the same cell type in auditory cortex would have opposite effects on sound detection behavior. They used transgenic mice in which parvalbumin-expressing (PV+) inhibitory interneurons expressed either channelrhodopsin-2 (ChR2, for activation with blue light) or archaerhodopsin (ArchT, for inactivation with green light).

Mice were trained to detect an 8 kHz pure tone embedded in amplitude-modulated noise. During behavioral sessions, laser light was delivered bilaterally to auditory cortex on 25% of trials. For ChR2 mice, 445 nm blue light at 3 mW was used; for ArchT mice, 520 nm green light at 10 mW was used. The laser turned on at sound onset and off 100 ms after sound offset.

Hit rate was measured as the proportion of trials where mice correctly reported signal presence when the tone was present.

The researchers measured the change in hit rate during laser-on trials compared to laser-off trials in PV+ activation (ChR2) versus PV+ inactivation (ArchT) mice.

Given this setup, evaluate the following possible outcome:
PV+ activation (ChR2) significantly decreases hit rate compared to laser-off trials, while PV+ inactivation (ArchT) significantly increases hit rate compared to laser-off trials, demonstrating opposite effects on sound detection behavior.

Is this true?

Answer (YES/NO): NO